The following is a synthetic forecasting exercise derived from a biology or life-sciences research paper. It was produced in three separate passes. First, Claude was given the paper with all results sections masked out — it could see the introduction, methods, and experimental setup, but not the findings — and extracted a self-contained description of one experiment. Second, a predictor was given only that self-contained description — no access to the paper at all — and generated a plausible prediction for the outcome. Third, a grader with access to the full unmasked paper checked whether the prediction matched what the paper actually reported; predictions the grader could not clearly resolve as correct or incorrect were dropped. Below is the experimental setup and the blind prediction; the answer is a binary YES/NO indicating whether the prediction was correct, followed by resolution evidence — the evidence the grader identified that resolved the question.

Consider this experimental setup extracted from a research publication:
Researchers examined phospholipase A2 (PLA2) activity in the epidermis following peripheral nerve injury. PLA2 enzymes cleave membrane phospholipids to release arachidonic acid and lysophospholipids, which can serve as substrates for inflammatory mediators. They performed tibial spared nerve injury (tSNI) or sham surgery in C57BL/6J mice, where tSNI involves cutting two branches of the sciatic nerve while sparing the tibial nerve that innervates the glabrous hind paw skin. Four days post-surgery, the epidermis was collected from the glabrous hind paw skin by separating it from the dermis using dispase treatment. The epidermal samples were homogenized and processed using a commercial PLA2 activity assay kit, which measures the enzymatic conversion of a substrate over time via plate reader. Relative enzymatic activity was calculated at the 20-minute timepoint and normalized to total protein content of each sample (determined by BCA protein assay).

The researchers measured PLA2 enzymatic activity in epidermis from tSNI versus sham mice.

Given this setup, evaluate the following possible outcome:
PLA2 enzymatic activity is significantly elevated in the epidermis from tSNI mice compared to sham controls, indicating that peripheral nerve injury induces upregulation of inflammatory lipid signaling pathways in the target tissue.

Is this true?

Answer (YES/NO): YES